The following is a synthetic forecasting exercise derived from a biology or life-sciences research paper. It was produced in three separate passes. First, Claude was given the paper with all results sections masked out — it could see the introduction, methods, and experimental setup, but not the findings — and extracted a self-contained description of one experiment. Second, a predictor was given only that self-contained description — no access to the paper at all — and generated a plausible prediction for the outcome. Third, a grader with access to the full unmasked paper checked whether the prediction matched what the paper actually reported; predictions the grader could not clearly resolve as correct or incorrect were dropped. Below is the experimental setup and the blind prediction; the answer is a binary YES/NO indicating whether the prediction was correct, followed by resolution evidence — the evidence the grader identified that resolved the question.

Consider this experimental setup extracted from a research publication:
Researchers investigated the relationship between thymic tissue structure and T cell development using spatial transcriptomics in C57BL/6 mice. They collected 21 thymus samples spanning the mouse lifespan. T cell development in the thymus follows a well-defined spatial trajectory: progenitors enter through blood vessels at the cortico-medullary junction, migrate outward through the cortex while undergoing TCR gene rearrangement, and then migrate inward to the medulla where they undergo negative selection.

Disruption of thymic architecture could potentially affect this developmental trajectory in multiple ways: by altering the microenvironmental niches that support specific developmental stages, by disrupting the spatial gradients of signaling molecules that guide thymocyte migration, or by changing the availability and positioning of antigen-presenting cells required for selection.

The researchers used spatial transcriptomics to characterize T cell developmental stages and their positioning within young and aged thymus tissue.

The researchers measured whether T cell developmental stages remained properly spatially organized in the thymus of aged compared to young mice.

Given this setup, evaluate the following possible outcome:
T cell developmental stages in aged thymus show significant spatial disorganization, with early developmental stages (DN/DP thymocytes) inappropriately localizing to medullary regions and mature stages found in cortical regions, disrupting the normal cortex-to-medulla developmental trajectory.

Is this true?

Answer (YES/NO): NO